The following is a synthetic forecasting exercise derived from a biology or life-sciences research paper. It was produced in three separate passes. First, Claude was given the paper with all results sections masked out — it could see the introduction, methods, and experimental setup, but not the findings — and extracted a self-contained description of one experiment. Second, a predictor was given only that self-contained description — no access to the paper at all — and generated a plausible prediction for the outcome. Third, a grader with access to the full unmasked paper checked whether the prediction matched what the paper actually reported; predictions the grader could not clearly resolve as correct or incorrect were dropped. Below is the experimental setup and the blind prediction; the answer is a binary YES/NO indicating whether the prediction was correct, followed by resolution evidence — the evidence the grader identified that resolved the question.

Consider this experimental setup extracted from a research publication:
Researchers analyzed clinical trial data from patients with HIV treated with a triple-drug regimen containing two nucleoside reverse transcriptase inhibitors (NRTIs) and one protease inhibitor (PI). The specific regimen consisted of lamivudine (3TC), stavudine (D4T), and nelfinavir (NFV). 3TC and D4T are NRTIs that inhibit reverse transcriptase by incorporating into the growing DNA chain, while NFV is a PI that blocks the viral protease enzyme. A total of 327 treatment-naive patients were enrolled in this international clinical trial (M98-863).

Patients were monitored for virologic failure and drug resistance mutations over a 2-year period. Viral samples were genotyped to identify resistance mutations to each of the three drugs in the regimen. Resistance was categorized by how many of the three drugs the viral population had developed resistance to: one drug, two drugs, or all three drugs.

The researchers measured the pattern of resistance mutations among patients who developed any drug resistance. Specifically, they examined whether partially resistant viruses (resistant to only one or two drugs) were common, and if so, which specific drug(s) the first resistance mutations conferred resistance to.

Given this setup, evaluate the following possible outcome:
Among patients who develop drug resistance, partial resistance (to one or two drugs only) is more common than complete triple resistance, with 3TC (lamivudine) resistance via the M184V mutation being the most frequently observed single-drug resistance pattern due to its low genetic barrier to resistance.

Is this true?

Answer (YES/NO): NO